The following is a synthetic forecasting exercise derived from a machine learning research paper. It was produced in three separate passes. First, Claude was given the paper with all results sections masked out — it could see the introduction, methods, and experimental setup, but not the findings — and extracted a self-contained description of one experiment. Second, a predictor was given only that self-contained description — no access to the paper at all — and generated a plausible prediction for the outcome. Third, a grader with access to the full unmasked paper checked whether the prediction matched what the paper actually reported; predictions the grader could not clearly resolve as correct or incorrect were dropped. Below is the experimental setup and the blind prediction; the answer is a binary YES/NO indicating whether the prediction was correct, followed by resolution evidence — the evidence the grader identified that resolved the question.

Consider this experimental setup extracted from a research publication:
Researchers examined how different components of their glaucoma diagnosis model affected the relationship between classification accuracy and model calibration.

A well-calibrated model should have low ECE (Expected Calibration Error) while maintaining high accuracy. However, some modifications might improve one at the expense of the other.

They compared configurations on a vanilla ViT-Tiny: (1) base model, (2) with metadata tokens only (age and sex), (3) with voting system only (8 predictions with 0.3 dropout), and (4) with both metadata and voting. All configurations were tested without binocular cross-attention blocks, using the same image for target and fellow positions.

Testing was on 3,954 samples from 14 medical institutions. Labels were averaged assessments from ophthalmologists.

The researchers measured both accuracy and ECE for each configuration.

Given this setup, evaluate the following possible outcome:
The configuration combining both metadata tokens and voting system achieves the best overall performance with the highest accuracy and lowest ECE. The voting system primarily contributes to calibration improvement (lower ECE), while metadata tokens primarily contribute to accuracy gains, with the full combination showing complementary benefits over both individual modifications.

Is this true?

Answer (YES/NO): NO